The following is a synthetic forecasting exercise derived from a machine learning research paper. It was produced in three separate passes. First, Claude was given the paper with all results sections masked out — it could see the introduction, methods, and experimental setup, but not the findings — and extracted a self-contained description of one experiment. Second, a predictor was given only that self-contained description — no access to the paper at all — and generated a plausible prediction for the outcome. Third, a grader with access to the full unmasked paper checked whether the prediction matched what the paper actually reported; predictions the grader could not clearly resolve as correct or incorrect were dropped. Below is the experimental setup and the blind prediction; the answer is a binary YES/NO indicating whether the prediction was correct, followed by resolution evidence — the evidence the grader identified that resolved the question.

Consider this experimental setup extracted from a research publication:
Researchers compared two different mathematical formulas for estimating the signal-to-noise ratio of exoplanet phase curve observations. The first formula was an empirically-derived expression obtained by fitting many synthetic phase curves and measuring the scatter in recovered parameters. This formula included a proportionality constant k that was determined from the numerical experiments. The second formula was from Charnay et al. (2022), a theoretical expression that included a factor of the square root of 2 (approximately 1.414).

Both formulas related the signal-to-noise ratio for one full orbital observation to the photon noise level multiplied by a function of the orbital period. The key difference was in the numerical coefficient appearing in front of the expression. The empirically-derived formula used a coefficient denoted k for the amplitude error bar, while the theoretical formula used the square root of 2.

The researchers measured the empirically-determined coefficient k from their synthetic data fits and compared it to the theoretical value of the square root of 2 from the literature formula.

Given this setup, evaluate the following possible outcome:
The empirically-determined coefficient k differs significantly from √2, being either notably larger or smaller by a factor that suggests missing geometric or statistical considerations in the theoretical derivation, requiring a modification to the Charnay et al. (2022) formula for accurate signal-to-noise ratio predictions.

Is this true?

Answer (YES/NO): NO